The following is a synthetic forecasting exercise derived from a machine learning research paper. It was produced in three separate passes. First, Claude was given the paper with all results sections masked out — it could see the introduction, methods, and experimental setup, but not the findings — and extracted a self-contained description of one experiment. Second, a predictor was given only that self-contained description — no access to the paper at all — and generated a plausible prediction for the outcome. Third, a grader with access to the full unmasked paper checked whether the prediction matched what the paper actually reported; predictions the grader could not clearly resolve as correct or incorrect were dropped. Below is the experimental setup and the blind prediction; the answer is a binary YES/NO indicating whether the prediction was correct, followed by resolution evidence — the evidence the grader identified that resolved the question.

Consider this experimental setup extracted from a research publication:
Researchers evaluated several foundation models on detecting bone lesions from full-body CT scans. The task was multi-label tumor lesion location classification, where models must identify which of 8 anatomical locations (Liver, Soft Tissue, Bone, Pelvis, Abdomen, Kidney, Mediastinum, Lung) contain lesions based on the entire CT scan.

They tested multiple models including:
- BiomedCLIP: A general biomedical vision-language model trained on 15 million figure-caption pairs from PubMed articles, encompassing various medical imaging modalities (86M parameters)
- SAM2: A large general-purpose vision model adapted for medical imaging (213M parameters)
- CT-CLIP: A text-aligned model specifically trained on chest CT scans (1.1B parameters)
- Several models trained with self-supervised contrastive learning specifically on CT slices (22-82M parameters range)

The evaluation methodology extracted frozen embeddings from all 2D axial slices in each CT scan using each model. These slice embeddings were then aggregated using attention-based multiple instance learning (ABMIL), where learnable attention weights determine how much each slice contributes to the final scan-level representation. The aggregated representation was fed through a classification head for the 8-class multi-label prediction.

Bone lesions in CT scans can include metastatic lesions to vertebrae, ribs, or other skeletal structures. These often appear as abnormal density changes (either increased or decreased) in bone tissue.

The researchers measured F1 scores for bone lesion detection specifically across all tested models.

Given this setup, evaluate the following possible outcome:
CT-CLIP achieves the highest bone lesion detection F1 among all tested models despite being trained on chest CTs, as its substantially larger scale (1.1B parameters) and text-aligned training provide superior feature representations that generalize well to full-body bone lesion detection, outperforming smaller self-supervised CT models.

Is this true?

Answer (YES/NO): NO